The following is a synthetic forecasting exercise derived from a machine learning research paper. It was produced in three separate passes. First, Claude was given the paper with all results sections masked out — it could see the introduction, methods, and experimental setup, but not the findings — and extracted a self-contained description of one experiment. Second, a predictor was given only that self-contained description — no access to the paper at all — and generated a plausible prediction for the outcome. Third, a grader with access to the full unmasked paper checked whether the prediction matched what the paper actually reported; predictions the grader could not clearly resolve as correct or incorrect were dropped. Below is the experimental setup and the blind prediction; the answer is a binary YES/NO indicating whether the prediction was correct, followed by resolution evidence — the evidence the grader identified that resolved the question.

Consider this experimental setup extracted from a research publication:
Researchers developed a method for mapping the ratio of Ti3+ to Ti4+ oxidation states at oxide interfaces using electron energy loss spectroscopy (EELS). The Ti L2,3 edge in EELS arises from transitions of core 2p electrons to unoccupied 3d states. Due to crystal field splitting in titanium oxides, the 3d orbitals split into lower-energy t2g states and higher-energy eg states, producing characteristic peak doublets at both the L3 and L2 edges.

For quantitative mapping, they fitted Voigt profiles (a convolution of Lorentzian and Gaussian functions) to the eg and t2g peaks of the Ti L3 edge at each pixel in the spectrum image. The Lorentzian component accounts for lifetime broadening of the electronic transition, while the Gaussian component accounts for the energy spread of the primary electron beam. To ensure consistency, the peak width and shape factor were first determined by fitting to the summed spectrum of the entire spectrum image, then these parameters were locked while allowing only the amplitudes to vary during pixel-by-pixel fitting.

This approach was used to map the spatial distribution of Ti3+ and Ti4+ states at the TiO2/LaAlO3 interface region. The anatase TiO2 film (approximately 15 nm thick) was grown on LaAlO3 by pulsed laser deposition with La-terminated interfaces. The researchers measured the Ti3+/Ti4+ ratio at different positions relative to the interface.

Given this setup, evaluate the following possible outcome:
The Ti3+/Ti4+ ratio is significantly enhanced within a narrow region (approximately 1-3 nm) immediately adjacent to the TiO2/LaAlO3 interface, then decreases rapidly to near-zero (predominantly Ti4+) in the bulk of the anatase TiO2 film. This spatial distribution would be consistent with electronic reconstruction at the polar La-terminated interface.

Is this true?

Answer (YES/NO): NO